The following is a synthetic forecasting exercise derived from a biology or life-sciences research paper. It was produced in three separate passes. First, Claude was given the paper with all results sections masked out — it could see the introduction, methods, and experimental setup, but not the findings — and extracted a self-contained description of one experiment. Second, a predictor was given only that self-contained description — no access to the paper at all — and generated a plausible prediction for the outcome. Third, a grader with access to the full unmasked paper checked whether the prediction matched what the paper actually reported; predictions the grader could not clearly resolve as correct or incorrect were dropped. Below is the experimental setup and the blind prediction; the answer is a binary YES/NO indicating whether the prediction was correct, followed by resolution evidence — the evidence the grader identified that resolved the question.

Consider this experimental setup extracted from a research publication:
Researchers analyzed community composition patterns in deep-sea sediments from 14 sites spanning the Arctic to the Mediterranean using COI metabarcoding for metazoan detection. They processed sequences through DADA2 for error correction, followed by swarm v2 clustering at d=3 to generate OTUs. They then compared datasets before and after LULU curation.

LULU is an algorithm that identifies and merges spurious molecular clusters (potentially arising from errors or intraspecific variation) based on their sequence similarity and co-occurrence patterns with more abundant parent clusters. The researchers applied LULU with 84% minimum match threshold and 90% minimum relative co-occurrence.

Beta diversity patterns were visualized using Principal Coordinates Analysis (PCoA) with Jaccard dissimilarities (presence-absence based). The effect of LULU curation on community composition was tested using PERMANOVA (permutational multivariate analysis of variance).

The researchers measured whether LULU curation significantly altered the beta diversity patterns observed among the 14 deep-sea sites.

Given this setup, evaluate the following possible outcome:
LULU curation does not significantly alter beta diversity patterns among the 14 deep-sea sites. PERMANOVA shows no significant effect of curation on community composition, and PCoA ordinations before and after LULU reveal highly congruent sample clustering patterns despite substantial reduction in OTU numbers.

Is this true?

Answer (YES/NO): YES